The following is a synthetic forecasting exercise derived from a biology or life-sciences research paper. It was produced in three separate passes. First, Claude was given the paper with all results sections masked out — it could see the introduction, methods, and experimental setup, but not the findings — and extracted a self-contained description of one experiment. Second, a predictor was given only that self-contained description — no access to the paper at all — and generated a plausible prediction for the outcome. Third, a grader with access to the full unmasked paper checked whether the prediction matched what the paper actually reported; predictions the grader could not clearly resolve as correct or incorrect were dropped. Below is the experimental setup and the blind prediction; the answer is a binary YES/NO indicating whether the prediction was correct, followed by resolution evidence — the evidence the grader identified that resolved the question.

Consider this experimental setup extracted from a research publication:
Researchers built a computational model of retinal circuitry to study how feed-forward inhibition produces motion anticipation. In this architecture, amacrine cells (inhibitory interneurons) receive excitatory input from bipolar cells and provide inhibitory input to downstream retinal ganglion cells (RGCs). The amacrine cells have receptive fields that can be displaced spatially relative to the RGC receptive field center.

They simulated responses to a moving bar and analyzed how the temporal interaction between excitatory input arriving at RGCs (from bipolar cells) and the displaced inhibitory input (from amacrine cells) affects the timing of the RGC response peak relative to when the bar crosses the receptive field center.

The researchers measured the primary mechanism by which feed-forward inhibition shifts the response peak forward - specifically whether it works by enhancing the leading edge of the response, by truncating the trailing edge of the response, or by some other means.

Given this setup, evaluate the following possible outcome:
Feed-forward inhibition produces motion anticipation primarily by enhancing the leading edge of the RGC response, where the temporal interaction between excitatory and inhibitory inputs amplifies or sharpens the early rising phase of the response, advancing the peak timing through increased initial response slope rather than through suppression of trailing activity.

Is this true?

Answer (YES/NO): NO